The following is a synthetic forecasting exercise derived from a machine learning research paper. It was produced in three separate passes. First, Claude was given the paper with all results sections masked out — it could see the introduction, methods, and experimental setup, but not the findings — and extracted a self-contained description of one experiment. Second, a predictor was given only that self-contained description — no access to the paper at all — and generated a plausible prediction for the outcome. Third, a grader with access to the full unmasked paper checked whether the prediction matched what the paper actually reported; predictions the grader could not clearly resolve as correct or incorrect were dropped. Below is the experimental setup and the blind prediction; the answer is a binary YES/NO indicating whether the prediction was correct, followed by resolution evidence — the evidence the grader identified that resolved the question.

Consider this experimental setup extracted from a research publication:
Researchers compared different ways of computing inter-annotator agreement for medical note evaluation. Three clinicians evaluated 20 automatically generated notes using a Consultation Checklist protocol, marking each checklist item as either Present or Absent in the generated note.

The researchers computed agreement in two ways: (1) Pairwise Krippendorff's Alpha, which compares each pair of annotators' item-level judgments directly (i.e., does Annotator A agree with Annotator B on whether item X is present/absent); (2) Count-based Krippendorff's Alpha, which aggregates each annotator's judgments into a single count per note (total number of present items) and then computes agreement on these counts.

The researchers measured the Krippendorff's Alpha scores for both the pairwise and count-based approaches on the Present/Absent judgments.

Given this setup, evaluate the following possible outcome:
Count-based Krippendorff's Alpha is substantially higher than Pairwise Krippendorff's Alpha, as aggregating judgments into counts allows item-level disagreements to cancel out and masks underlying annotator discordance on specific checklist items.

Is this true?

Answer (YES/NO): YES